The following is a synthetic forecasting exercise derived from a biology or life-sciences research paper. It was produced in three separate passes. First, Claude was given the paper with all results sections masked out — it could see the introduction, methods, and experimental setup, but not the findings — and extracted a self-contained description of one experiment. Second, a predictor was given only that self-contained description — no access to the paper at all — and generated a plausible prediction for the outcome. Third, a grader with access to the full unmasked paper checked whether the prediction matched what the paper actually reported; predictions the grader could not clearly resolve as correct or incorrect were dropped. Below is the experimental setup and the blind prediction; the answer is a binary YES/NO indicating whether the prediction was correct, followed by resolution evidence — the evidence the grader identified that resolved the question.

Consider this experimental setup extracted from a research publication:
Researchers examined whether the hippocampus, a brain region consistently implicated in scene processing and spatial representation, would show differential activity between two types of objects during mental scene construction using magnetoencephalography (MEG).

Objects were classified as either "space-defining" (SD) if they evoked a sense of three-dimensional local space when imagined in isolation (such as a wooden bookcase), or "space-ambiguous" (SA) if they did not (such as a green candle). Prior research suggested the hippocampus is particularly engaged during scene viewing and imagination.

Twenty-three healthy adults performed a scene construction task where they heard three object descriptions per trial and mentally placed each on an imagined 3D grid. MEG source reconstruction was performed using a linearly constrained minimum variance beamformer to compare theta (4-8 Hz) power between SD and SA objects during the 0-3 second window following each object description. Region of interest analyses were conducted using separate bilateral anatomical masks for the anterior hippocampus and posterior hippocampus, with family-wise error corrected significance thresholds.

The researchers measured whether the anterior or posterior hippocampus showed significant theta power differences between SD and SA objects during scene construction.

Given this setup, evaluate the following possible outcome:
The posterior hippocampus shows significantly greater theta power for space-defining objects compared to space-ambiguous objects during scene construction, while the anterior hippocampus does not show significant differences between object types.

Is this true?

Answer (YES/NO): NO